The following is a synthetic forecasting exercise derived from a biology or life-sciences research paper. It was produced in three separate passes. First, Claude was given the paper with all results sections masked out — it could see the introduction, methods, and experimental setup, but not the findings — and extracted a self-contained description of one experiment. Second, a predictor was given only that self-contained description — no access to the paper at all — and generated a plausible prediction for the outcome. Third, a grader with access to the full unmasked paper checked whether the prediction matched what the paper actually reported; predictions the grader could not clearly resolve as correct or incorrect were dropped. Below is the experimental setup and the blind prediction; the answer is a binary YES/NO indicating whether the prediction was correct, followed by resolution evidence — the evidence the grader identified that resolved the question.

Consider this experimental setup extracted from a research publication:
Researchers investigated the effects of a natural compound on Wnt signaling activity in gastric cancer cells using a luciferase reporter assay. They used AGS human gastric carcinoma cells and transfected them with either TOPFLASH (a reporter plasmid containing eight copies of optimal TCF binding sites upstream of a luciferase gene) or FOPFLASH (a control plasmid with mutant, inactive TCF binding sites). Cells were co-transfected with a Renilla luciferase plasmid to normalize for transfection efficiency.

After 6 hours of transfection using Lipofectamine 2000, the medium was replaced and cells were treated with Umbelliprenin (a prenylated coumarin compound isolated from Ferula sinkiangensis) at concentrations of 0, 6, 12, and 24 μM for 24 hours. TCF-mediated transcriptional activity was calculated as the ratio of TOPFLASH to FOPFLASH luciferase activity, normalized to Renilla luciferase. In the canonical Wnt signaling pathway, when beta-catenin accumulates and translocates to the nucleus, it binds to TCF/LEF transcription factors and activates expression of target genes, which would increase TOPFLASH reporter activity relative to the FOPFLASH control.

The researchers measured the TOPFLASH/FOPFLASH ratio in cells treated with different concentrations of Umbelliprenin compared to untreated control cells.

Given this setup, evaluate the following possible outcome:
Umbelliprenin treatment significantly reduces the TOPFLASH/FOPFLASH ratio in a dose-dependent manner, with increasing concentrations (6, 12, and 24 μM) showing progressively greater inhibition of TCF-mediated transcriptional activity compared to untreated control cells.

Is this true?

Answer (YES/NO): YES